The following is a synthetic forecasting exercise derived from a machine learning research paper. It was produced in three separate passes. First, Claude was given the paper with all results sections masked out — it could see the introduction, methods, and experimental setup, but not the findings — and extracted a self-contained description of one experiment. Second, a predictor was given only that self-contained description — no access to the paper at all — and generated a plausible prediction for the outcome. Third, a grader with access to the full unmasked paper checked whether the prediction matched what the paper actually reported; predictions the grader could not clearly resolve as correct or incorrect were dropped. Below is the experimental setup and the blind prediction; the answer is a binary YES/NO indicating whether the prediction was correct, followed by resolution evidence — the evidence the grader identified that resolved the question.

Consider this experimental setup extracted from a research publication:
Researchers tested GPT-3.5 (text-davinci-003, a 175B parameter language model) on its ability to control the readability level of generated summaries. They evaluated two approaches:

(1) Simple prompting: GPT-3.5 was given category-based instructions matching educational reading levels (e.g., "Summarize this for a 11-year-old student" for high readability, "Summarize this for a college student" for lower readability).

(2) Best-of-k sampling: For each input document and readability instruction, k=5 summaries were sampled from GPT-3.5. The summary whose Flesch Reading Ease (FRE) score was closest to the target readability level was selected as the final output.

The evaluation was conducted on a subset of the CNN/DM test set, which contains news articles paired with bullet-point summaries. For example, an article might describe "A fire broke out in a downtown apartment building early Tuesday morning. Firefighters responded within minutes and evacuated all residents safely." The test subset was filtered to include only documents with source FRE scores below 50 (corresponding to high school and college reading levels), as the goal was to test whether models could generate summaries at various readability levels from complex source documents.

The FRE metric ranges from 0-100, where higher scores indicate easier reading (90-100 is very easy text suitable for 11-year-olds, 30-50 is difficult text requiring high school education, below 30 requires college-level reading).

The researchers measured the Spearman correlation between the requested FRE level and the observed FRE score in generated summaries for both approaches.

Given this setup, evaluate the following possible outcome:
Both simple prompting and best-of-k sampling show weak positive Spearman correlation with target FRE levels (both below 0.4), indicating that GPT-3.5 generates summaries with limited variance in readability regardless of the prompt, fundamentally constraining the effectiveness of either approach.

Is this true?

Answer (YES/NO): NO